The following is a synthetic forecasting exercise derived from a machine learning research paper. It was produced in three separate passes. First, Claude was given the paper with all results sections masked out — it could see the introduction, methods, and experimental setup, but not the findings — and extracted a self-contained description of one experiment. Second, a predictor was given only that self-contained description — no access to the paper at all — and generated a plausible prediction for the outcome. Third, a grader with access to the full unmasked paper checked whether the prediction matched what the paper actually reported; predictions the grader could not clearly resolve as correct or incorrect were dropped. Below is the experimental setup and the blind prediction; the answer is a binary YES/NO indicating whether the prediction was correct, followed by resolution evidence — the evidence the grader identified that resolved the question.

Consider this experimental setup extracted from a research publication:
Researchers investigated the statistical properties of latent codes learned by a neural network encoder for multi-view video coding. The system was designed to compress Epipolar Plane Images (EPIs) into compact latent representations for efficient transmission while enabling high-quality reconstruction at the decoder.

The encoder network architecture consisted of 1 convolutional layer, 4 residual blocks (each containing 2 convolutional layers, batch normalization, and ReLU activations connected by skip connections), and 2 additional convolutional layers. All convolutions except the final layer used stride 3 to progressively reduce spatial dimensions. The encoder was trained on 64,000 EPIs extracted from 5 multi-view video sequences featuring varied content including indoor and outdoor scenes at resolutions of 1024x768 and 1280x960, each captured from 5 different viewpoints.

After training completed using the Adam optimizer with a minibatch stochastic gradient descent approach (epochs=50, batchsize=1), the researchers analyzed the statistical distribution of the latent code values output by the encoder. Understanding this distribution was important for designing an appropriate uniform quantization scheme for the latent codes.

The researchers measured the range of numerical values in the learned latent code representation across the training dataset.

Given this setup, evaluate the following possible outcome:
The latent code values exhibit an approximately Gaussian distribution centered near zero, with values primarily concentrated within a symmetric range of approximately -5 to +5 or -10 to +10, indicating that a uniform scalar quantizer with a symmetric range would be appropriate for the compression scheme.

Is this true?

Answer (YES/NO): NO